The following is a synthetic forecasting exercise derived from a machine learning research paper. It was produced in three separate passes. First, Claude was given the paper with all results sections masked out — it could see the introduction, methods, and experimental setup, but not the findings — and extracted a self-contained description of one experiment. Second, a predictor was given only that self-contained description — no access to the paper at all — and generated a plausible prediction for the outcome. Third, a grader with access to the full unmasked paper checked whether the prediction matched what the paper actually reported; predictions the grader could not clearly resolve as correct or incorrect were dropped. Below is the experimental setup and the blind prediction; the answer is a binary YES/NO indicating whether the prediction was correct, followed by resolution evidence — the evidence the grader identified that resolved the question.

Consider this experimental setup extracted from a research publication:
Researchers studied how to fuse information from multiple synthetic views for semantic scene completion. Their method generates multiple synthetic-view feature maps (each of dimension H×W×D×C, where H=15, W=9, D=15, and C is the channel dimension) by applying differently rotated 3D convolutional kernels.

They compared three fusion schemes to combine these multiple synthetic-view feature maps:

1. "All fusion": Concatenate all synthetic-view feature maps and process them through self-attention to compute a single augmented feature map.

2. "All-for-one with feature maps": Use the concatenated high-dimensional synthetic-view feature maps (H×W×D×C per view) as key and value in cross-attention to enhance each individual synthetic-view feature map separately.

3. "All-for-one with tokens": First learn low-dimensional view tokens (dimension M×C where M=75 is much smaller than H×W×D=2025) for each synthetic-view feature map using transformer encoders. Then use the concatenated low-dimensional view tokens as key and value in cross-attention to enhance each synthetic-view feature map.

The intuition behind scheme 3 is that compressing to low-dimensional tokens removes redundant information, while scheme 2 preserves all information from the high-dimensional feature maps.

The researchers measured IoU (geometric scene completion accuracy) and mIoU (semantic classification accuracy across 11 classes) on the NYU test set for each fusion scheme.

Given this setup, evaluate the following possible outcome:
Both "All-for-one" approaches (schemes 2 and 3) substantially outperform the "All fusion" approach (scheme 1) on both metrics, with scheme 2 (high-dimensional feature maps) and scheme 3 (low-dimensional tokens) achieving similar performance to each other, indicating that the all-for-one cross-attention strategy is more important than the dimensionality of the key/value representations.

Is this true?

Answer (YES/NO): NO